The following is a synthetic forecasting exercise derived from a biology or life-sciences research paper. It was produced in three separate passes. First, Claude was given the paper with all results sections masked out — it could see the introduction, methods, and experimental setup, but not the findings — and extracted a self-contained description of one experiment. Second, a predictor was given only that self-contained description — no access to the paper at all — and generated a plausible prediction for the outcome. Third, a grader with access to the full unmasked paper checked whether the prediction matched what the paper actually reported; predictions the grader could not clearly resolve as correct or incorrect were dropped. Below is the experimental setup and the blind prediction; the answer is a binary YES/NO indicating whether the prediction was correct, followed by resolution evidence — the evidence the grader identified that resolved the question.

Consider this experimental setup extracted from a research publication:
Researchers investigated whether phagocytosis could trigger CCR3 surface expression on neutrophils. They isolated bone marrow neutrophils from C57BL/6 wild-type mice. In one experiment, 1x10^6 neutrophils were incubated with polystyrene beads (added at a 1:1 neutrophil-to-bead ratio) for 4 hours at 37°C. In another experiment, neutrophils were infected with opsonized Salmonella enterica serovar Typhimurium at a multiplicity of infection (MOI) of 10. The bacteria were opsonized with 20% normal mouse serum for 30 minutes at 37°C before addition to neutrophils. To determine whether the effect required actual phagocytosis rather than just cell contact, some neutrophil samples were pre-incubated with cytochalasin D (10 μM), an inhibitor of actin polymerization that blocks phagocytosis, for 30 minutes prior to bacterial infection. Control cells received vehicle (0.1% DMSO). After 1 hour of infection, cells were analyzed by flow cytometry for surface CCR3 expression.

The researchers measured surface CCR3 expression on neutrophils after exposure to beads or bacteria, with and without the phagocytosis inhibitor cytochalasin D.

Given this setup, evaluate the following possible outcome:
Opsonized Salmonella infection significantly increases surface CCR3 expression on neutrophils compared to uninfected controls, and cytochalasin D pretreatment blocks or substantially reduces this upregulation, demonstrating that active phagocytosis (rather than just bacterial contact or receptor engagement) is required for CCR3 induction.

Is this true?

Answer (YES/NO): YES